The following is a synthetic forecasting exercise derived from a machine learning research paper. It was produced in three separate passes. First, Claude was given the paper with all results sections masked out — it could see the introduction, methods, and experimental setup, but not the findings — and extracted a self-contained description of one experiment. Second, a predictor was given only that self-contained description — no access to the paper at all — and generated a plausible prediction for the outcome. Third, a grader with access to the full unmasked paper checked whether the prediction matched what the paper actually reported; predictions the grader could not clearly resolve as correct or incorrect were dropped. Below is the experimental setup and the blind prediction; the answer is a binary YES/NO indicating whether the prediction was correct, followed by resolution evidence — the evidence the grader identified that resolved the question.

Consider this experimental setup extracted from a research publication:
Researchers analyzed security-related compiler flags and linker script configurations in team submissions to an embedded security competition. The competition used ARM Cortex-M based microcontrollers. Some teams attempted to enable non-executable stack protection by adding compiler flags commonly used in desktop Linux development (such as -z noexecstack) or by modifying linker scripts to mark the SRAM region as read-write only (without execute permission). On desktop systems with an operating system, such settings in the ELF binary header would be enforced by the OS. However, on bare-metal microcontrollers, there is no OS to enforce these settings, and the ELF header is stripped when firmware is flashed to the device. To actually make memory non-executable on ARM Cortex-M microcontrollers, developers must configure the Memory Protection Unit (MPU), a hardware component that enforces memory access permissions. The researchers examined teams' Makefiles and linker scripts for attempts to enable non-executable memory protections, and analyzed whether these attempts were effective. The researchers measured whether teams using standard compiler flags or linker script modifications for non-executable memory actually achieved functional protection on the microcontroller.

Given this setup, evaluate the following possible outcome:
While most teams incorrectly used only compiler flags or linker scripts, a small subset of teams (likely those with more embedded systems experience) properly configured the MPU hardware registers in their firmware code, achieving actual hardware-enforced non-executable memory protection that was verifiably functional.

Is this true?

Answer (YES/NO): NO